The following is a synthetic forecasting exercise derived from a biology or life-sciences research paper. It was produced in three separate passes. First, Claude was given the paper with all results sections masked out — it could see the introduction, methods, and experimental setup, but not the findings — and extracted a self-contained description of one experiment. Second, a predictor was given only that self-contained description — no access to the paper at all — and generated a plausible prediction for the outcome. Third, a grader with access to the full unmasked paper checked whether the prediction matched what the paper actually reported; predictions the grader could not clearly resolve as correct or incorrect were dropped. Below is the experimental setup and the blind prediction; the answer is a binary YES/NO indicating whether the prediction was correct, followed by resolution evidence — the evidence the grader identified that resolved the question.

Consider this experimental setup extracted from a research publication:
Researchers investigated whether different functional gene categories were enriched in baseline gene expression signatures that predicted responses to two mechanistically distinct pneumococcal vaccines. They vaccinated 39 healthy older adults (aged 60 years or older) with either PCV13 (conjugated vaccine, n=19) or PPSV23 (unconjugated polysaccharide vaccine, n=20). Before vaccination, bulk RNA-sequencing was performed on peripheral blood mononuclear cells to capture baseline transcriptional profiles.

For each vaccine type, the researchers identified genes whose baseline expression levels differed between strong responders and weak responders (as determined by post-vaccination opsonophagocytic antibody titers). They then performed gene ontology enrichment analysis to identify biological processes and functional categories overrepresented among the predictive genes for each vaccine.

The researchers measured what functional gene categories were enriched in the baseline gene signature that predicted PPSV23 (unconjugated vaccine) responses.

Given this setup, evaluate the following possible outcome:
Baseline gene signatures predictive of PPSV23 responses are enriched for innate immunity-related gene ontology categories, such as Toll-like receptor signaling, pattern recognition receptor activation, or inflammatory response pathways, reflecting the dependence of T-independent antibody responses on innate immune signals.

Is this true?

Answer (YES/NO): NO